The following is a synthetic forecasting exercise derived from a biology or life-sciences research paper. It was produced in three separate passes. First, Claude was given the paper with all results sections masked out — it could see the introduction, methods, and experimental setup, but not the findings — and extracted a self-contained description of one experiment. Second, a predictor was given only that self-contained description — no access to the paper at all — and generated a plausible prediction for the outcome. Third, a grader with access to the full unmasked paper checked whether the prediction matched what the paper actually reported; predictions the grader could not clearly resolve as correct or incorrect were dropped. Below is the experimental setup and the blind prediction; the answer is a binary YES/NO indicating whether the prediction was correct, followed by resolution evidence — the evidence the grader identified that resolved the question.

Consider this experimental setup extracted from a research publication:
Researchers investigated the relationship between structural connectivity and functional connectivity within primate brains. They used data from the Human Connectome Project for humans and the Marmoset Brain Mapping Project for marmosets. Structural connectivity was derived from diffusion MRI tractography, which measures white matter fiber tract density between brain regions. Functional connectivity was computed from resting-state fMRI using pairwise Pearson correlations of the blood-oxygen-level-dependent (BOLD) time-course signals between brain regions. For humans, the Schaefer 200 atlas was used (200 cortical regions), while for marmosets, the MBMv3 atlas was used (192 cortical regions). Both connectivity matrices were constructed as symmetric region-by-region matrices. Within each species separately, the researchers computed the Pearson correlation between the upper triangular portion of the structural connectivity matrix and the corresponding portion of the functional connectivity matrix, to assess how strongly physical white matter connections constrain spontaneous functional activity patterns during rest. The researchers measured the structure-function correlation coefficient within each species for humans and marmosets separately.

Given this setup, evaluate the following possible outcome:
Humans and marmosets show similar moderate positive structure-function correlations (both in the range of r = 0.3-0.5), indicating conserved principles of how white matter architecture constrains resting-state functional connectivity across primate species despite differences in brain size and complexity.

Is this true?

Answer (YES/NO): NO